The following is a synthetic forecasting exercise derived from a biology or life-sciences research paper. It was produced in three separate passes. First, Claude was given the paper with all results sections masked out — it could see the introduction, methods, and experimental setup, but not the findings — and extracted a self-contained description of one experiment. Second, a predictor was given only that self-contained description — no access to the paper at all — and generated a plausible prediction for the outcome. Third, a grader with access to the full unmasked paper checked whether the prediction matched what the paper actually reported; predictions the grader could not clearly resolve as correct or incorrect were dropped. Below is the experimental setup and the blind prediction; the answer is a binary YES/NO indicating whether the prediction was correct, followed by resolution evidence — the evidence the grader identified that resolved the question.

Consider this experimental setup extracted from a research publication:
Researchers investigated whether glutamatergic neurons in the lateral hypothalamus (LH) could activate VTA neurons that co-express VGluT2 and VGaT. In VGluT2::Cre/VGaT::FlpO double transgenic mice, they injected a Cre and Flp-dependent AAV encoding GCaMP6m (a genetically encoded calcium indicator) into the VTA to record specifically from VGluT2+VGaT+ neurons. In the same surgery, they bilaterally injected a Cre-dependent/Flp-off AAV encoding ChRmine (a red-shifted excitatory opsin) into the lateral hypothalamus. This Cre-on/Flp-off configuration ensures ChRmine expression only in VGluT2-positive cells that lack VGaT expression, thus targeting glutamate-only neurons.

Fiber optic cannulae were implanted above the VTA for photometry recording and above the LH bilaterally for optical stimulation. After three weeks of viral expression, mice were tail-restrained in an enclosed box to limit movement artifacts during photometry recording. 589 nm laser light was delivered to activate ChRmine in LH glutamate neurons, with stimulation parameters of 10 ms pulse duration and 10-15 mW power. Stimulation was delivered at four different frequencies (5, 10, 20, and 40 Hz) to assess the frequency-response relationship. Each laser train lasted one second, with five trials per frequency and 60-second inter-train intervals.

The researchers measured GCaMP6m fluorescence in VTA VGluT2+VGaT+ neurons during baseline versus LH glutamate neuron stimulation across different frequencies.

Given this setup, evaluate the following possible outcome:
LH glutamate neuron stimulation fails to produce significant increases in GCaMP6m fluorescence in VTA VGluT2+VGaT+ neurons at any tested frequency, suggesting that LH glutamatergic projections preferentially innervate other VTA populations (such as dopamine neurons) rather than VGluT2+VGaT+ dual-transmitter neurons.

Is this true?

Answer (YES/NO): NO